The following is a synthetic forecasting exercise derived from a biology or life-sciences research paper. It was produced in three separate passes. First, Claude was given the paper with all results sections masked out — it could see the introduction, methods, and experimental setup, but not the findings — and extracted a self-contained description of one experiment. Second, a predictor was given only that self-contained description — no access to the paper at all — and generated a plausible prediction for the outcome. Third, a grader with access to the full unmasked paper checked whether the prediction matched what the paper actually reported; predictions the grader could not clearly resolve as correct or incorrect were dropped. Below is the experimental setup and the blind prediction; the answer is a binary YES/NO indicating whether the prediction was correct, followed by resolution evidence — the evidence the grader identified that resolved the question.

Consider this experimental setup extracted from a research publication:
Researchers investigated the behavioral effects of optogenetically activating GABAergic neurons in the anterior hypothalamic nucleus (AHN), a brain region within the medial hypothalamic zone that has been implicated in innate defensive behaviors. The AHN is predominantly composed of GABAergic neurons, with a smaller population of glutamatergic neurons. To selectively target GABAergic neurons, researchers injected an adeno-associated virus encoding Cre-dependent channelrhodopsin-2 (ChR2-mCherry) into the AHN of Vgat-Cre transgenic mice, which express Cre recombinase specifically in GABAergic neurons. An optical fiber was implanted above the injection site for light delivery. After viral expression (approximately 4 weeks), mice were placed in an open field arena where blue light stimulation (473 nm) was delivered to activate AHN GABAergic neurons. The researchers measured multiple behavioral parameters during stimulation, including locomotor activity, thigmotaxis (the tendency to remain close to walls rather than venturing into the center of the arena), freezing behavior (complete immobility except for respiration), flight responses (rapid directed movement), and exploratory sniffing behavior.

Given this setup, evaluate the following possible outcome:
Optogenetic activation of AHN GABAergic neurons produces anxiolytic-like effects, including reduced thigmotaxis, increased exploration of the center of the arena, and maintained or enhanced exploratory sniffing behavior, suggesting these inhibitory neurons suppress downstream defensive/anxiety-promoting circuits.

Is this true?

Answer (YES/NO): NO